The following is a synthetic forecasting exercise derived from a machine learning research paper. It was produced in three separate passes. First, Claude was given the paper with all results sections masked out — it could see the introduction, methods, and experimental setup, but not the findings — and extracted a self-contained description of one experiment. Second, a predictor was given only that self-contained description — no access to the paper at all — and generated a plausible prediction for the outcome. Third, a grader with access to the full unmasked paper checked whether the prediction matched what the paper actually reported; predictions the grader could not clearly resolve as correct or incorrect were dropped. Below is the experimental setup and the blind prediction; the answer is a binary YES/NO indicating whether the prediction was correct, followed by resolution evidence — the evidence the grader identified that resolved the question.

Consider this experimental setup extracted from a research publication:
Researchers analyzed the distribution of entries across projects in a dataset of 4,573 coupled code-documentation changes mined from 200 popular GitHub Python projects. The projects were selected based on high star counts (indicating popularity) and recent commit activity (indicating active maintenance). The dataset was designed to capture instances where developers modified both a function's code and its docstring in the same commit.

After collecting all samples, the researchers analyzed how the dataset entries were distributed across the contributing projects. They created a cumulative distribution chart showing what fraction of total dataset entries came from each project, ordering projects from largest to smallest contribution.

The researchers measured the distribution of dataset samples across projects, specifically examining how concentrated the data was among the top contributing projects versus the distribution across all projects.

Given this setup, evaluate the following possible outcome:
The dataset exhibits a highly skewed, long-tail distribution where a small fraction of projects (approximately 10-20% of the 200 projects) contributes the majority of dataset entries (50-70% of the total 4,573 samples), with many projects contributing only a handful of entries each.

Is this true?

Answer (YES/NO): YES